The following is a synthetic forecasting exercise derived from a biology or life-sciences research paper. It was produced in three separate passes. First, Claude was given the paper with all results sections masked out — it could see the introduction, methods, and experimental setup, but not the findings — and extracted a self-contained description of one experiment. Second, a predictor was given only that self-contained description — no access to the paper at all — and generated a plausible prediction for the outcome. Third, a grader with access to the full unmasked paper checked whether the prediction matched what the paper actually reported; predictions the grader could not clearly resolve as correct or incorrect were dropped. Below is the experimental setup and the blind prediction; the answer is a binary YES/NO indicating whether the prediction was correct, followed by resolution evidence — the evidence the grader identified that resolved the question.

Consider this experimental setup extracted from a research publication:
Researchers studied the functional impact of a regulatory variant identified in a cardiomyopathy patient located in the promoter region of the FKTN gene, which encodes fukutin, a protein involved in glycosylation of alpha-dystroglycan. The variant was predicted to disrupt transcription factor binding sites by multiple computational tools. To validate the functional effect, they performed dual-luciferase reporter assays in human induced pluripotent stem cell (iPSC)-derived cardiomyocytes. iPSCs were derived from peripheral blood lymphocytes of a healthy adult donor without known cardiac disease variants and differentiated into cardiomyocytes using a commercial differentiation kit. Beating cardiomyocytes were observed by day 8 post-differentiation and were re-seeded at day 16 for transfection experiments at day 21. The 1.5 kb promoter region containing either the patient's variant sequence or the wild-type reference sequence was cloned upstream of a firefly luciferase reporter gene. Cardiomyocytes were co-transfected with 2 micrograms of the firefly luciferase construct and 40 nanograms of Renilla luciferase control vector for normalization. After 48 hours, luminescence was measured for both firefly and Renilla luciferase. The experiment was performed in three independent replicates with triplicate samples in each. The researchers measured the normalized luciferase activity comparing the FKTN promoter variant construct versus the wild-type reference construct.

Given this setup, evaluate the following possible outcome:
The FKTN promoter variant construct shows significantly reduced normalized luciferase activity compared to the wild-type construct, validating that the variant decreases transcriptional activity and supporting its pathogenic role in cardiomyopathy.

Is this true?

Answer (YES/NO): YES